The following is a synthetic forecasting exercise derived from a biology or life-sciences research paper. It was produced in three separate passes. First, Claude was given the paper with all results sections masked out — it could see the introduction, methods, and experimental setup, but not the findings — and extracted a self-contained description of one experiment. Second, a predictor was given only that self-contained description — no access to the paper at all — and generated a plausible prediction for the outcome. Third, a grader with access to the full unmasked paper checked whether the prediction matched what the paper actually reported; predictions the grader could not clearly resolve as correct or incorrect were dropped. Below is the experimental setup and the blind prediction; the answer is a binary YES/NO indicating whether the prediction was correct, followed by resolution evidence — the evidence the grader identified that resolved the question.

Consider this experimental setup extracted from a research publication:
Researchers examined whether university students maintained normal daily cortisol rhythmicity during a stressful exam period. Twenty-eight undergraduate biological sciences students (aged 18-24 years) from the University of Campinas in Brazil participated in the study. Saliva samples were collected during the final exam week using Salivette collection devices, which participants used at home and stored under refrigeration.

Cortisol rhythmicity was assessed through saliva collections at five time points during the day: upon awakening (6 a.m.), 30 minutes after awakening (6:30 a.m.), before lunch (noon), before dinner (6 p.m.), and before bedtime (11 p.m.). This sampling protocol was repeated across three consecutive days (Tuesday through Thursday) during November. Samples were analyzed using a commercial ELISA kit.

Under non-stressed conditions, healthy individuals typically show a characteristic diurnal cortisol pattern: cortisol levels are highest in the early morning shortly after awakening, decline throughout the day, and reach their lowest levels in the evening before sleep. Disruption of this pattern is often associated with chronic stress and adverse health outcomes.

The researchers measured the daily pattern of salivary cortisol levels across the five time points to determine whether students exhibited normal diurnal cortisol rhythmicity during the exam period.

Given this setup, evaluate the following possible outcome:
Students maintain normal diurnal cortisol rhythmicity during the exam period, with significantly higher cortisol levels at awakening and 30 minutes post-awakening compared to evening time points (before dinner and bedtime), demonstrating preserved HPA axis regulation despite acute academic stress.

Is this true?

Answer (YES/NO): YES